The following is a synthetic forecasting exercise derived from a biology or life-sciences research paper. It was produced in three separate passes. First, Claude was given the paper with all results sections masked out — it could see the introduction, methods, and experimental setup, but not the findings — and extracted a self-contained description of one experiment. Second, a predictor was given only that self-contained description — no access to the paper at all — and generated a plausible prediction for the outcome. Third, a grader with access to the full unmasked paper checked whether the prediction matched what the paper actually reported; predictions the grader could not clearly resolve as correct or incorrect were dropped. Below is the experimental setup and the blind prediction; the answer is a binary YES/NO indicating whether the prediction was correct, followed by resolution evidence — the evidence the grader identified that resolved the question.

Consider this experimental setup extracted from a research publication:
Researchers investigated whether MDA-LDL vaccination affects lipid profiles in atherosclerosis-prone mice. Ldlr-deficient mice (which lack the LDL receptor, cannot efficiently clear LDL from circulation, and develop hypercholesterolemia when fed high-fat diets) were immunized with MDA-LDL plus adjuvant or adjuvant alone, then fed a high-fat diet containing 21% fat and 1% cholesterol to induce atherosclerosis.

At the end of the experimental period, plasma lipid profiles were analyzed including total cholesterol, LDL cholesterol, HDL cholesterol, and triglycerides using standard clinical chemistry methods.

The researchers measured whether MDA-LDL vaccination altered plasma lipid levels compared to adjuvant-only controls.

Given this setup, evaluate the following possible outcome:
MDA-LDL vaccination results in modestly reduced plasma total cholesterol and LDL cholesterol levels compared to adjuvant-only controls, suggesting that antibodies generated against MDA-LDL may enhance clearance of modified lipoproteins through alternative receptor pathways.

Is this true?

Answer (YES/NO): NO